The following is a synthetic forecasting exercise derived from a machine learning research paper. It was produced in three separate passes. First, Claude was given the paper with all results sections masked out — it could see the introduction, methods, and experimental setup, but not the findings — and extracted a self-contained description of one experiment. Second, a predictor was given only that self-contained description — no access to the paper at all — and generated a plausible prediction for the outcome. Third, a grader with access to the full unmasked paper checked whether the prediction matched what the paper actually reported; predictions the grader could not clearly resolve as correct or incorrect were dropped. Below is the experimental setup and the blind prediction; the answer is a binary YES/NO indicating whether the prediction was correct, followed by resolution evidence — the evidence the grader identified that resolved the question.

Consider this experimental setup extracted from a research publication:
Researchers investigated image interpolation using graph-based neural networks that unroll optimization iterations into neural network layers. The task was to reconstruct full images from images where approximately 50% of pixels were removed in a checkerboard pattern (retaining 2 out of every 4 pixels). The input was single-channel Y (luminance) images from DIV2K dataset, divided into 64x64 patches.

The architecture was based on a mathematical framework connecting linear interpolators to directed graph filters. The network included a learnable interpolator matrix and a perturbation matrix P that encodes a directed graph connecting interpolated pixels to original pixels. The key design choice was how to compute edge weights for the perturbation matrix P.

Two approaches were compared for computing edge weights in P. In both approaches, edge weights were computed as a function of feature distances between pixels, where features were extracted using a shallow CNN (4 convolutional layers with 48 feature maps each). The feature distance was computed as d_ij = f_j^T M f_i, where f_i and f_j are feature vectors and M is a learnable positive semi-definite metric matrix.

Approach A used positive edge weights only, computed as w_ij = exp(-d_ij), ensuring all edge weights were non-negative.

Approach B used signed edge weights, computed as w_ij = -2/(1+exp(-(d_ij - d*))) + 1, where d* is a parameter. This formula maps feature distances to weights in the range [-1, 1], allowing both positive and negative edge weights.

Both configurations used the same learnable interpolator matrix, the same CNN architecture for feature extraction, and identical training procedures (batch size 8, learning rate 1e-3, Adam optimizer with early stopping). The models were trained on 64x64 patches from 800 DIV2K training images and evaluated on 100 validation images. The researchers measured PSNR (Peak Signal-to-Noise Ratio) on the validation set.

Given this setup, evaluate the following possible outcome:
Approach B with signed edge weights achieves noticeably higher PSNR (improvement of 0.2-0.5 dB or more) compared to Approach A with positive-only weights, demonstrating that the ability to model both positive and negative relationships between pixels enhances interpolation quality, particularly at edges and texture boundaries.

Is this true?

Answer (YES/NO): YES